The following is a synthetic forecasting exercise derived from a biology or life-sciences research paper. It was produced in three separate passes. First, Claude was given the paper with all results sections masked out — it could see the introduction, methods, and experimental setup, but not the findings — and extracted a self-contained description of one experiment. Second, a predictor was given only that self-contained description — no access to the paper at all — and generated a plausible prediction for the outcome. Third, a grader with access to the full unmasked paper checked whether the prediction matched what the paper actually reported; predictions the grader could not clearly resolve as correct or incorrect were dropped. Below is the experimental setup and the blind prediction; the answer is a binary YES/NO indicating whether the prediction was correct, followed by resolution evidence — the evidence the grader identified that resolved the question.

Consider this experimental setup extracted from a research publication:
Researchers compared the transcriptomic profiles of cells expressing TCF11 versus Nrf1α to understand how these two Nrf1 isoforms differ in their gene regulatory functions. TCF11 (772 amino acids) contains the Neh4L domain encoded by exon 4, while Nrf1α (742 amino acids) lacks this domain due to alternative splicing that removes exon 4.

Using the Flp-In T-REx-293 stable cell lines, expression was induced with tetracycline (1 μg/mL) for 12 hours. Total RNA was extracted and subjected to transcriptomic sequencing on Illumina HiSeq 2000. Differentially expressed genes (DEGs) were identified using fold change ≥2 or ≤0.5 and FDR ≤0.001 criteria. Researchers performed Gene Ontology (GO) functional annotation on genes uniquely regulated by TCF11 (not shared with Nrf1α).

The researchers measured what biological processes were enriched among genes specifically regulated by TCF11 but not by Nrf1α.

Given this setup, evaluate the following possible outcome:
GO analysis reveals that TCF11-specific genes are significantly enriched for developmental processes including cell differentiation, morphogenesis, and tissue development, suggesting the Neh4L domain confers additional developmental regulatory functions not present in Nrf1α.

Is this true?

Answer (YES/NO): YES